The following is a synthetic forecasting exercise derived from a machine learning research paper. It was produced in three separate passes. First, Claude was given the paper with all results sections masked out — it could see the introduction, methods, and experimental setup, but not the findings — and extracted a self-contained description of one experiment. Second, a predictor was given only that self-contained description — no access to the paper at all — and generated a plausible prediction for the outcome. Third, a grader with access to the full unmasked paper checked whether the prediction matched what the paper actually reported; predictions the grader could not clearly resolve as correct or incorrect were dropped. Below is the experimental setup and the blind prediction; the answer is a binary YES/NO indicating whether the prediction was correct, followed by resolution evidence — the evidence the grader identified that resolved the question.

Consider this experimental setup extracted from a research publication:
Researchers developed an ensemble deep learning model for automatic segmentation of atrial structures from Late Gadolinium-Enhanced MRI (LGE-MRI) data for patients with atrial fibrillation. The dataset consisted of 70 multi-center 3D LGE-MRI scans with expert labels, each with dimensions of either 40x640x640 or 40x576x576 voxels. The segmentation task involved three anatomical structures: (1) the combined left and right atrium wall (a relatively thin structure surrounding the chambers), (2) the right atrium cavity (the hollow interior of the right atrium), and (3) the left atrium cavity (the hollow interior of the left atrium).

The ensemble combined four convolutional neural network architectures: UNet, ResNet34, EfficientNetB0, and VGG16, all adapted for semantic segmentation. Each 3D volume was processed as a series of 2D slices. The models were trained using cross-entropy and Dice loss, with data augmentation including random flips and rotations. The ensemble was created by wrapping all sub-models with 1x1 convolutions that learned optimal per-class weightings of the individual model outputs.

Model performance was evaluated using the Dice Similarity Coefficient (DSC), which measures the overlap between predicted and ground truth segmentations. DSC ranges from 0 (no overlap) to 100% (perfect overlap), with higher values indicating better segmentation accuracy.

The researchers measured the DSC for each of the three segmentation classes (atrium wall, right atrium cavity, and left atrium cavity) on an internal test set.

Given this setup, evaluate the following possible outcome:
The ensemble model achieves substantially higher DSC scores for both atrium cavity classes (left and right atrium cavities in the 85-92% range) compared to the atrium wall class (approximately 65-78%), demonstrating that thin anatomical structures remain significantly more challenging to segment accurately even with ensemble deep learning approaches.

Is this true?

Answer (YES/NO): NO